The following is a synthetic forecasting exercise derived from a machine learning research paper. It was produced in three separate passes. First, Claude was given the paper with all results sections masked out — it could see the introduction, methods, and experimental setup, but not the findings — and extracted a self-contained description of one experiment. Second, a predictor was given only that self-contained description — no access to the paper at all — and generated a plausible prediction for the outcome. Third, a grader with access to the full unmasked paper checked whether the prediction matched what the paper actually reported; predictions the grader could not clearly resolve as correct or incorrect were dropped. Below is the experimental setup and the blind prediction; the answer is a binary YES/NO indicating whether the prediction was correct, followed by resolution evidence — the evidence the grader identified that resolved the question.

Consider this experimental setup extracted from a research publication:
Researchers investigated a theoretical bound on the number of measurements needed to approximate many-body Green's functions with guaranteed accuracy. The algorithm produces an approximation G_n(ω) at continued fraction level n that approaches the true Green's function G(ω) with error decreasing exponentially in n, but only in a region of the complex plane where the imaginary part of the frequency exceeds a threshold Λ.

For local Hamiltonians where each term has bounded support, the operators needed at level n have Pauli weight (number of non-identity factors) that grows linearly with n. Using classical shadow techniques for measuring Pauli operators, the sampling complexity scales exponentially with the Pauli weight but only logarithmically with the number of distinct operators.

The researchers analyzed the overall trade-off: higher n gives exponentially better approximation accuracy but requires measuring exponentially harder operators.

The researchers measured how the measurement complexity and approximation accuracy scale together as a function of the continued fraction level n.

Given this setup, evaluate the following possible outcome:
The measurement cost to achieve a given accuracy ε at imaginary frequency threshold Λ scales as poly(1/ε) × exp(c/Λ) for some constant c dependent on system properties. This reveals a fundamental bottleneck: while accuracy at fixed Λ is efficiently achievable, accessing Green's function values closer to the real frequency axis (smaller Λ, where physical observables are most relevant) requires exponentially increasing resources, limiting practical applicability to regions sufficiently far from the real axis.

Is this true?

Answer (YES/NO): NO